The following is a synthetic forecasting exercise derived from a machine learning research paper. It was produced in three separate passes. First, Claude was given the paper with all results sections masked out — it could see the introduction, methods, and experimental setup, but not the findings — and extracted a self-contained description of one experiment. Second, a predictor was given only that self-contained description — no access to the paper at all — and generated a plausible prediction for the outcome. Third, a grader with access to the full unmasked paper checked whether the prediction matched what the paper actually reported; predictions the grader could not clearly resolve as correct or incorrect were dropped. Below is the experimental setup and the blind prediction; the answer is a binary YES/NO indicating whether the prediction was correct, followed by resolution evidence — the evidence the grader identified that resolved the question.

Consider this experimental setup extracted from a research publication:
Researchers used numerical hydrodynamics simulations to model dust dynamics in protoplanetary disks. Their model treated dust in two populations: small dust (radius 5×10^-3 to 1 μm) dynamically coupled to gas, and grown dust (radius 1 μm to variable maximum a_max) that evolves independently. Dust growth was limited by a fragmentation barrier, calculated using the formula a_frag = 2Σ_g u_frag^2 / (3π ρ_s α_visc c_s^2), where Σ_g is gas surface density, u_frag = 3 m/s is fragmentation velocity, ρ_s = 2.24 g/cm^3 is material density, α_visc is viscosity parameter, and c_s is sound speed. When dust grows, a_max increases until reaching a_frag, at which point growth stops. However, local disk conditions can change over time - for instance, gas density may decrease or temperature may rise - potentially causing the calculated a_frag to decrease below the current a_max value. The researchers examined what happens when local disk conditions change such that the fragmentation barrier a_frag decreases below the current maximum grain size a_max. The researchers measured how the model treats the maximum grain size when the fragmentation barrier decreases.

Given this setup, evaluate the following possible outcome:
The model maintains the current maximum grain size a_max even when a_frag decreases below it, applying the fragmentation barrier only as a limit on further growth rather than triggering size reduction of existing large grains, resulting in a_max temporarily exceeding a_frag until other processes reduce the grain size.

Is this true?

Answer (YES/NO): NO